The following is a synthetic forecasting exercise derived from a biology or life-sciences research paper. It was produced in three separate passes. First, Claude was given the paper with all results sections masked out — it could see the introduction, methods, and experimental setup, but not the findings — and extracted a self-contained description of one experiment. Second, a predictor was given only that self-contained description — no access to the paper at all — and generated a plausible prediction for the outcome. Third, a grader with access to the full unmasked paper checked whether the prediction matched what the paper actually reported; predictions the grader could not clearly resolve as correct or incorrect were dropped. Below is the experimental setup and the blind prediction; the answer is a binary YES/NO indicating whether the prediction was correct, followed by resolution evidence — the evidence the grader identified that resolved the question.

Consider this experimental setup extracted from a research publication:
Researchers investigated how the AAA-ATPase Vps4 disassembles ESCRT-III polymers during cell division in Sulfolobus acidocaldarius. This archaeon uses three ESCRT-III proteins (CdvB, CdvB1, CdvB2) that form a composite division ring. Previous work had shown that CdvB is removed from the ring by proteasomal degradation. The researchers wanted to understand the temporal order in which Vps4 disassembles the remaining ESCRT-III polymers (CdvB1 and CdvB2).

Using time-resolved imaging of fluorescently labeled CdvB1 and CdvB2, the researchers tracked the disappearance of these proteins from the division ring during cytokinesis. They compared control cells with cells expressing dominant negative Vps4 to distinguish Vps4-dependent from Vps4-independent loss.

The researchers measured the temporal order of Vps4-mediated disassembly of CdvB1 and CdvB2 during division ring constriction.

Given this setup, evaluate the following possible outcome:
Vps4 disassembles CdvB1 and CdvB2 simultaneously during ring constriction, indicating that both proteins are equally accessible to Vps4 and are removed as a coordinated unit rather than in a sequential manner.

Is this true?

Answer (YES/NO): NO